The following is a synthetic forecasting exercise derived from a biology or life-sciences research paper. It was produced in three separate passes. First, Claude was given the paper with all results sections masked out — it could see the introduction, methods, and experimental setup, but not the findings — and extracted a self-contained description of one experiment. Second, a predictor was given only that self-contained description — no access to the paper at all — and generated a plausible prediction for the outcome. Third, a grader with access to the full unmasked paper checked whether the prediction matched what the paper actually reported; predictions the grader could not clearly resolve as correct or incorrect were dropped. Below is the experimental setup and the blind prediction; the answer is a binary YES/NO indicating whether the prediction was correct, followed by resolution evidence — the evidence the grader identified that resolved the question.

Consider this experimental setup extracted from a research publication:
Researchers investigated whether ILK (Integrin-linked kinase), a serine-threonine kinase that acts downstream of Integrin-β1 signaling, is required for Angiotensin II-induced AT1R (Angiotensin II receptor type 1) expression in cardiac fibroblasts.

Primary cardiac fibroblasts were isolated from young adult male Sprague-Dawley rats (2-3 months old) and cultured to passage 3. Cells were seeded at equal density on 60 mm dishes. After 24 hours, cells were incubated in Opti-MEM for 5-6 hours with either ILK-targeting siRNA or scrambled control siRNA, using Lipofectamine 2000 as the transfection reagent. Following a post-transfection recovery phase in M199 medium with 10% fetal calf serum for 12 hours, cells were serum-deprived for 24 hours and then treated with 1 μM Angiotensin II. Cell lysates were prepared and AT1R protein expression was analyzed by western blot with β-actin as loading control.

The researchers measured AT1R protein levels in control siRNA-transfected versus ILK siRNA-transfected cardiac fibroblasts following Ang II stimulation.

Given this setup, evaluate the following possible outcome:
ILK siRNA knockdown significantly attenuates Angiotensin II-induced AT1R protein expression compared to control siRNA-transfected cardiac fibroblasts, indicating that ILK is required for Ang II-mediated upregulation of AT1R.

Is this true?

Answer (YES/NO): YES